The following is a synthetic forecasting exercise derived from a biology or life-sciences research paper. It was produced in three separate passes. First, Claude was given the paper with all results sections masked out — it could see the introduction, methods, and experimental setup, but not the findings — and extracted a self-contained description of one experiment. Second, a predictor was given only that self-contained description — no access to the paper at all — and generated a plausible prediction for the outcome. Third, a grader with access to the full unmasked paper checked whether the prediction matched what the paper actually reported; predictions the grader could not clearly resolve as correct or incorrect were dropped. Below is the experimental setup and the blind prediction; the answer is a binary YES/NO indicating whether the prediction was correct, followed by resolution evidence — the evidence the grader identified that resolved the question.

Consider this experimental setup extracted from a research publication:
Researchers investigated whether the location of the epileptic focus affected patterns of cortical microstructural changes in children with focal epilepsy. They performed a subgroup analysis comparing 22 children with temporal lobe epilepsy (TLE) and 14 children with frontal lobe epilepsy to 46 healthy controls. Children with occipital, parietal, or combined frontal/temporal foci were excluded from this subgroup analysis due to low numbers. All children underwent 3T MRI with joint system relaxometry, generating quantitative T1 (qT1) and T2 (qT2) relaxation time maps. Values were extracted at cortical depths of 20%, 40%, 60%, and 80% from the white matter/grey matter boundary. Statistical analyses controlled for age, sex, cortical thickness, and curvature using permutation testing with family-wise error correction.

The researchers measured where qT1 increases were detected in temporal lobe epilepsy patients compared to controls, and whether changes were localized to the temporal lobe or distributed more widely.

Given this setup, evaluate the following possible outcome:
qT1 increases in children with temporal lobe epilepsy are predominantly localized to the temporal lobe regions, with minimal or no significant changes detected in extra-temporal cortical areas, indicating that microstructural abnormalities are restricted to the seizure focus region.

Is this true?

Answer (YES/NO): NO